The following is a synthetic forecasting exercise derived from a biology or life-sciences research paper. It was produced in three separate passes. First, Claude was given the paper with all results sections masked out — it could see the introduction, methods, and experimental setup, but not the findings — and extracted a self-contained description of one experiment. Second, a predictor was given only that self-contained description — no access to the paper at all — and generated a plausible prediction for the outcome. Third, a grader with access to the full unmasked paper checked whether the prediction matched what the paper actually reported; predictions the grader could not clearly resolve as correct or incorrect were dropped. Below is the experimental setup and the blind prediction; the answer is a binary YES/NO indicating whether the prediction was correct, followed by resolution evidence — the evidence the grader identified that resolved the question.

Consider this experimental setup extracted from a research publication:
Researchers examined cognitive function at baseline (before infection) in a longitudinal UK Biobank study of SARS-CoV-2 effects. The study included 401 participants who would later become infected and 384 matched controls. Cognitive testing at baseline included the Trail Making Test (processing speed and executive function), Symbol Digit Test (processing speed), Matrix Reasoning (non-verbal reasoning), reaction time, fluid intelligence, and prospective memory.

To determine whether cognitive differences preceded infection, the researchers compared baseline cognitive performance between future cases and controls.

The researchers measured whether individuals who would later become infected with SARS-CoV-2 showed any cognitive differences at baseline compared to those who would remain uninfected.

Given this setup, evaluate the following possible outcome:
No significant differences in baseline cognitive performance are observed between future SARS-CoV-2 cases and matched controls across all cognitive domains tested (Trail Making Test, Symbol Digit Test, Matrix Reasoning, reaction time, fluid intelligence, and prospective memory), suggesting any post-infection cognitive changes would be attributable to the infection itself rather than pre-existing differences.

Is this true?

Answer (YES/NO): YES